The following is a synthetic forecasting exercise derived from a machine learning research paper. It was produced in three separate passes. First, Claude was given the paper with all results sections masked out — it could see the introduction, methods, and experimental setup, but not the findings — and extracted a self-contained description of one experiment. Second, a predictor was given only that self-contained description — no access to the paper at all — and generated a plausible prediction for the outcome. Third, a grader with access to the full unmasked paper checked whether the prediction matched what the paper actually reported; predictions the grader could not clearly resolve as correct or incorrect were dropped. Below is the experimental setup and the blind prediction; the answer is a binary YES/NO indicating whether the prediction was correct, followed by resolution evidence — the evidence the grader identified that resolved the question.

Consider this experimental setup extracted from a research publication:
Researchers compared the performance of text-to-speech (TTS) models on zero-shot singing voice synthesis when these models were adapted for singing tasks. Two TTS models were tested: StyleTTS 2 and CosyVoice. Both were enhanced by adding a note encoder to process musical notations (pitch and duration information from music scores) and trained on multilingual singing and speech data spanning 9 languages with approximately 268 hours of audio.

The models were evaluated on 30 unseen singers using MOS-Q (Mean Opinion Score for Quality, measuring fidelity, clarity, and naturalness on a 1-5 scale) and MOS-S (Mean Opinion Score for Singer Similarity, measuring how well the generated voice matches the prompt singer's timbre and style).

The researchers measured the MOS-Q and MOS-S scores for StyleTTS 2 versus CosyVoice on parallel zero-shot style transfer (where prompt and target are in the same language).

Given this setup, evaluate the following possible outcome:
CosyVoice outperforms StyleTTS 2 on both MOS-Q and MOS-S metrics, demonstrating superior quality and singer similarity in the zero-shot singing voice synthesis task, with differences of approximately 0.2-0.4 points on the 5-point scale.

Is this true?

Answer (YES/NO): NO